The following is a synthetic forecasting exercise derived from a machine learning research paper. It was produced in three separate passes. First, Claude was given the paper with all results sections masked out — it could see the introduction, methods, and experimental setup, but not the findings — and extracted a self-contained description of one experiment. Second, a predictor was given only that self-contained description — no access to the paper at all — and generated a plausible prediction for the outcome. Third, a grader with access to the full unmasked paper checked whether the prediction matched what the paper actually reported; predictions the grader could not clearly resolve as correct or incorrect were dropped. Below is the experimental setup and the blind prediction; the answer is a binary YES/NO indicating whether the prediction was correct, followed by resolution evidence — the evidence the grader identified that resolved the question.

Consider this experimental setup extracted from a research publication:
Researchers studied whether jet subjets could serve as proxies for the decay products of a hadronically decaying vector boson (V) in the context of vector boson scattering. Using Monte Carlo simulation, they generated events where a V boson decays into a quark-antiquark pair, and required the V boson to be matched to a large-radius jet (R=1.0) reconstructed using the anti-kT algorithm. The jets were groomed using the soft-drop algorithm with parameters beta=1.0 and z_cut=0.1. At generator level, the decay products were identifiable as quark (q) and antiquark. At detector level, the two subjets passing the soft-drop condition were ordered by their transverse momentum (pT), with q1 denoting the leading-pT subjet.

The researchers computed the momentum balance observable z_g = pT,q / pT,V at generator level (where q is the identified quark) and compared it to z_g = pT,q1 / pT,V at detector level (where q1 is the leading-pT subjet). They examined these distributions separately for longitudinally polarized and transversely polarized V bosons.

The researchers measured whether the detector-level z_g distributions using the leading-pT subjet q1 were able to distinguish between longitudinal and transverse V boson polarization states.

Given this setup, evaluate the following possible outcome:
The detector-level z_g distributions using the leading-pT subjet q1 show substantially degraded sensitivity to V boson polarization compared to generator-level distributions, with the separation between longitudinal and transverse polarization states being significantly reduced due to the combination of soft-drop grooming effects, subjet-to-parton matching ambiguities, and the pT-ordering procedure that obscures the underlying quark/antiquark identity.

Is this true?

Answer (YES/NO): NO